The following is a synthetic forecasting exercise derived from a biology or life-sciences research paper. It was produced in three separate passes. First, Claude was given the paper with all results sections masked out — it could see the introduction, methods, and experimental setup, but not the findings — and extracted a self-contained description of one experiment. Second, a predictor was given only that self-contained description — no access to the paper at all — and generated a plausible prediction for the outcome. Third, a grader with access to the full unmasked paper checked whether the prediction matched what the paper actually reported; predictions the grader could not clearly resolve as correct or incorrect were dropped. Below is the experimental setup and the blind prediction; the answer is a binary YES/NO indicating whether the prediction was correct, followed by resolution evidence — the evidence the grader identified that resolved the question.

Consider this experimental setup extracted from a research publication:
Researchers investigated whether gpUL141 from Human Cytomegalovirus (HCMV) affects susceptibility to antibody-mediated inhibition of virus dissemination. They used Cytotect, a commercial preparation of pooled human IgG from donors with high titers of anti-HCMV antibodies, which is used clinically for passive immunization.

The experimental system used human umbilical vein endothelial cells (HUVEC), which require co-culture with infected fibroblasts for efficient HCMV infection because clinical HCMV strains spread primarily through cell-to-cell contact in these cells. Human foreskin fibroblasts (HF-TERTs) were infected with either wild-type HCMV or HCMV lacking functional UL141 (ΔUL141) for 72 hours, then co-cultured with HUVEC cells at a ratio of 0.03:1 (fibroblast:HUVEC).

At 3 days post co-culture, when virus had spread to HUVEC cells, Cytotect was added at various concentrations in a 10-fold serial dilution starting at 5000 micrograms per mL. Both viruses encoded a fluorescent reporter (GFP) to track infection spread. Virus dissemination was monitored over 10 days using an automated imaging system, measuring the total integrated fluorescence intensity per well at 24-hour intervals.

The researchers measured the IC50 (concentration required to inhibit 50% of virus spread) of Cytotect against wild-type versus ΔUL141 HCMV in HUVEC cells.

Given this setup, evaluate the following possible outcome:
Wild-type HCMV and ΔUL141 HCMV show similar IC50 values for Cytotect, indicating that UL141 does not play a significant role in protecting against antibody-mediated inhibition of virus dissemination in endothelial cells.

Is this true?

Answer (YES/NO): NO